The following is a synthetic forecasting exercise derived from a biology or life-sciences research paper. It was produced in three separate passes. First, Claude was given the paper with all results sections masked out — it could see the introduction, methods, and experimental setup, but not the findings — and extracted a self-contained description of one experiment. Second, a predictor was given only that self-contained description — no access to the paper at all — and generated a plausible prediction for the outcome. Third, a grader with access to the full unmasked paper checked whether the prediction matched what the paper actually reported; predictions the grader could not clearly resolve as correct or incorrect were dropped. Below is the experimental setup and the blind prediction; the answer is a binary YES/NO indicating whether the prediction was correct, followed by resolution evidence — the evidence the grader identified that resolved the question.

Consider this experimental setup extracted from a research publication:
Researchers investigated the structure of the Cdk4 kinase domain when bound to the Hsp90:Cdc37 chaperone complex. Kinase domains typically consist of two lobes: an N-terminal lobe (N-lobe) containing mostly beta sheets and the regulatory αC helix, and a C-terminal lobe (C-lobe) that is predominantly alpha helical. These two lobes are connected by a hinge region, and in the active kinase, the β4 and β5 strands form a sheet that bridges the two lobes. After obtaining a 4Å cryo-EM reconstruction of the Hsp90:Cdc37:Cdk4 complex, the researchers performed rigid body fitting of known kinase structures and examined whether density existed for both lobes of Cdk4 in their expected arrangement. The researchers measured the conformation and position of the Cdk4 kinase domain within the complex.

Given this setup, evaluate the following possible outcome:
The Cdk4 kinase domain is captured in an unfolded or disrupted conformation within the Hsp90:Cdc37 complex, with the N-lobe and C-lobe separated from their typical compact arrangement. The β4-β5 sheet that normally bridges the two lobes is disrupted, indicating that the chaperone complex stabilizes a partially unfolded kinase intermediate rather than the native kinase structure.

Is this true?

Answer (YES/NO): YES